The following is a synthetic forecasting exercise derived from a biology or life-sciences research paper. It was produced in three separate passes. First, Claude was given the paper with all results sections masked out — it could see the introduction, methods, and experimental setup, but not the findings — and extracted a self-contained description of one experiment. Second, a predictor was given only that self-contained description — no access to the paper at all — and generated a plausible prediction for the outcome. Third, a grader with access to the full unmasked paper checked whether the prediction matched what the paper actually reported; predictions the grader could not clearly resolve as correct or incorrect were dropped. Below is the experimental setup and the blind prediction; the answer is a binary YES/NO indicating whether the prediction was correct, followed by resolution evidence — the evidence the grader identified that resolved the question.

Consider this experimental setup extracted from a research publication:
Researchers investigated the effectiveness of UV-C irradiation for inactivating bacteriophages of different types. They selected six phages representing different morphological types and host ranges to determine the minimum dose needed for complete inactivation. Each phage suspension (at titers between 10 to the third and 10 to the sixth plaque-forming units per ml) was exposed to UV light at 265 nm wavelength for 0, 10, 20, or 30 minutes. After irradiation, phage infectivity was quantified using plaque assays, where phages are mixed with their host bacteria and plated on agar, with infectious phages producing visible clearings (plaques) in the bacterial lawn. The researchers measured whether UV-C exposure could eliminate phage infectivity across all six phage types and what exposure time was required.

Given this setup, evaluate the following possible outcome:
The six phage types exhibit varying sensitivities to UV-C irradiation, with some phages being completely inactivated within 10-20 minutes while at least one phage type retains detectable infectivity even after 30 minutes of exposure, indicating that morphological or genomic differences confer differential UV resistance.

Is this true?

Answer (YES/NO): NO